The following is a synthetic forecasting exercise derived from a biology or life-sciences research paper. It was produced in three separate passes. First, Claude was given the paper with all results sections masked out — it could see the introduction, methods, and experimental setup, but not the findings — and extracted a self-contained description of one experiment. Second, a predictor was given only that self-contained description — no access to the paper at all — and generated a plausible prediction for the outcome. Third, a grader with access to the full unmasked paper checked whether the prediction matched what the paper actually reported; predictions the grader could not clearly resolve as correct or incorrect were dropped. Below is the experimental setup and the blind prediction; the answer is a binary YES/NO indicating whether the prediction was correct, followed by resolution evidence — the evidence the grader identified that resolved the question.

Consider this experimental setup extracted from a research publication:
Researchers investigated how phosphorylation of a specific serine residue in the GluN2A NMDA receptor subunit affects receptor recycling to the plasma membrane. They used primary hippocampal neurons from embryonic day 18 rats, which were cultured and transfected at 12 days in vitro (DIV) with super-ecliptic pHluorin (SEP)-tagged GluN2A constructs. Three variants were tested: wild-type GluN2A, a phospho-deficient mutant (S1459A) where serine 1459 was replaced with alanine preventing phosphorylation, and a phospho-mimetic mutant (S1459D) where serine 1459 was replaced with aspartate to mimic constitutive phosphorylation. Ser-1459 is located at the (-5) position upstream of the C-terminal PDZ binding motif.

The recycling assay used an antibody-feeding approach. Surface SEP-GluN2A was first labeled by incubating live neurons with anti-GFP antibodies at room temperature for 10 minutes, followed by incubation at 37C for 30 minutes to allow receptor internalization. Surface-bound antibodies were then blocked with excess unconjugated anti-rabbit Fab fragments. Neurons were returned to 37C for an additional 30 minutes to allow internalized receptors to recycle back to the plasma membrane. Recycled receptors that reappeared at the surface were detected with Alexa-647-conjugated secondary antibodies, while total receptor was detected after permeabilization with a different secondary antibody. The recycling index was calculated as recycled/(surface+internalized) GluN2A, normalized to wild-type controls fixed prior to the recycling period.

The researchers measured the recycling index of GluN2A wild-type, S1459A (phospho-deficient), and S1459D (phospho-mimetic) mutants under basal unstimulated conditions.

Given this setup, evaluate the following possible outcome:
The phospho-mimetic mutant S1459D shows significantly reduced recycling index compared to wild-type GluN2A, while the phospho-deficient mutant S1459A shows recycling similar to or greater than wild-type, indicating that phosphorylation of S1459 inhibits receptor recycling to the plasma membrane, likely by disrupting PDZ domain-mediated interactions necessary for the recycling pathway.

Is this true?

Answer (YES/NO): NO